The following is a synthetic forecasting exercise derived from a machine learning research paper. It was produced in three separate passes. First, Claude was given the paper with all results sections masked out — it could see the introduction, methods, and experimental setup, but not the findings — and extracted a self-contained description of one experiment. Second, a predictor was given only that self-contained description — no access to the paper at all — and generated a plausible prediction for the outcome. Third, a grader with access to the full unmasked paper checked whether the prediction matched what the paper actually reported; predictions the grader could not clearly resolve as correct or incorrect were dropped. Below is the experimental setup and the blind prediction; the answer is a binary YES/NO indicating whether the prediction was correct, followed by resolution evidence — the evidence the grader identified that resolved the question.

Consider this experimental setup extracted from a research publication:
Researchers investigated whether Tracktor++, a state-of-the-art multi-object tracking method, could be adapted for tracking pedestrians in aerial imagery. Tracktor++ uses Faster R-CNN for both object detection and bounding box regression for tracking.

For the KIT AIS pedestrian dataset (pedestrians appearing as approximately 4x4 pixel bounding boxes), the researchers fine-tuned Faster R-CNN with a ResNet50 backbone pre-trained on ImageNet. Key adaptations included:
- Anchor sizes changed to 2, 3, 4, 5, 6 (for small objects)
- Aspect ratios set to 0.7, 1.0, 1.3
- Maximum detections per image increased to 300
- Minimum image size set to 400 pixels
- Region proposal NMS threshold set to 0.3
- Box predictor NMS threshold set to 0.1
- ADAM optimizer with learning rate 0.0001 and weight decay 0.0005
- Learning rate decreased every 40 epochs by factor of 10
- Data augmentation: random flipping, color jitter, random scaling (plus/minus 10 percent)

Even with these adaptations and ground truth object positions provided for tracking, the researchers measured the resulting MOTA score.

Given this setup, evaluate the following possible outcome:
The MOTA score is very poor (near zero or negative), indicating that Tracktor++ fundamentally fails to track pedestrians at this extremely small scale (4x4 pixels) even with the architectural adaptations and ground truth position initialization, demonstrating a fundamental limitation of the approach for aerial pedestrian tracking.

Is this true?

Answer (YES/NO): NO